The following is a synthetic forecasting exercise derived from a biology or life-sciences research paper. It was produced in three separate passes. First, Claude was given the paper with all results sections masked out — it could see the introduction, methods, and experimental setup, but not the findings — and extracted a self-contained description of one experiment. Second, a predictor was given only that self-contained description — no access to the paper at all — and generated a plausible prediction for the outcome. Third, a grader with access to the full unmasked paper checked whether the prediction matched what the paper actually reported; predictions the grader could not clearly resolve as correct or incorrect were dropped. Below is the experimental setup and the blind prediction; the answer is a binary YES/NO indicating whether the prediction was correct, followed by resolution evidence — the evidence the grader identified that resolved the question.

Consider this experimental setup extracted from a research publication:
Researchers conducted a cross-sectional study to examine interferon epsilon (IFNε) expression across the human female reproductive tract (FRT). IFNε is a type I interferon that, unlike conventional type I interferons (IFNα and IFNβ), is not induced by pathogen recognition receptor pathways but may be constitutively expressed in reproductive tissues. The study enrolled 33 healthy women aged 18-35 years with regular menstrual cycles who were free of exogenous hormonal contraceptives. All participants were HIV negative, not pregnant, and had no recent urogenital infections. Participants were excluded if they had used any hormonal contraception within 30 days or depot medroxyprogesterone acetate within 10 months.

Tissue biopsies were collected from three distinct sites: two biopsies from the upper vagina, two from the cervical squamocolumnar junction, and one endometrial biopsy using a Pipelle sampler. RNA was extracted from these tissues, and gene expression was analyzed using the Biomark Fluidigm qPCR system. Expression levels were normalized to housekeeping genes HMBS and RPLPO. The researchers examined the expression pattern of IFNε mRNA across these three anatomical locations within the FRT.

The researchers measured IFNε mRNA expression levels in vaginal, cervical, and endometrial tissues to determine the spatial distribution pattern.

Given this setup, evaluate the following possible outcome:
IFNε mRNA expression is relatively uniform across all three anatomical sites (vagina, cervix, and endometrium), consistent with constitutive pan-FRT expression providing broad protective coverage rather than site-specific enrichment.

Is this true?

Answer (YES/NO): NO